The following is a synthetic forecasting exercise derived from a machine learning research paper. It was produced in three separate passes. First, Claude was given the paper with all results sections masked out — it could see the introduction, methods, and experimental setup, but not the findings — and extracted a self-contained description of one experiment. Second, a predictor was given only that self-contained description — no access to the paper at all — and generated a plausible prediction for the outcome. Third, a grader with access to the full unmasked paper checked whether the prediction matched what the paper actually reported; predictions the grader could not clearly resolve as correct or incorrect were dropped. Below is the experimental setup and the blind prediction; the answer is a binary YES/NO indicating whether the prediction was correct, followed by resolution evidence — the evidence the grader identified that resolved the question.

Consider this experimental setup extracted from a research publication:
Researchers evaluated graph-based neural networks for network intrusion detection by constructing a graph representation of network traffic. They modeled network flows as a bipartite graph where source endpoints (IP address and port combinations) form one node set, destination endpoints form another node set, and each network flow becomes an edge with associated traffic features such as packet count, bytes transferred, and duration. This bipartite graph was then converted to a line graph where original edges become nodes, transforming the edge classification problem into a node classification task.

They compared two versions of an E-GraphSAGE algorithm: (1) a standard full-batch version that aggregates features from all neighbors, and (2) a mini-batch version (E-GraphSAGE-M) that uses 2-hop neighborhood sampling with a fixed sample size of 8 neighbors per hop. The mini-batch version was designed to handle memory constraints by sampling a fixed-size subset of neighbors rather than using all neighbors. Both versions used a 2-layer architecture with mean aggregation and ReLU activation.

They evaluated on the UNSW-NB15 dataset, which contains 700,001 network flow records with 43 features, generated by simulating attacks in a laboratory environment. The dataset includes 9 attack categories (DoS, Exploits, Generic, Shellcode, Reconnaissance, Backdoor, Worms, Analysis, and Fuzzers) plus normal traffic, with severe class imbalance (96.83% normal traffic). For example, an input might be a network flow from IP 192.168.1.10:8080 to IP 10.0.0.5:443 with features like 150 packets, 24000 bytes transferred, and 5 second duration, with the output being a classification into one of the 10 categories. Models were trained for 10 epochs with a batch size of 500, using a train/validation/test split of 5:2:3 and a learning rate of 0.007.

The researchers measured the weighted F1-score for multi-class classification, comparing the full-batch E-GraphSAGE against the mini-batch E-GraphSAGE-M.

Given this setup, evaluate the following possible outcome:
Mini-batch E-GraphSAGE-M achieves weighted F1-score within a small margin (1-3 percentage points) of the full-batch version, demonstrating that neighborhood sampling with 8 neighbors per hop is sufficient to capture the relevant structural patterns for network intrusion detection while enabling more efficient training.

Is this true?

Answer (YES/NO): NO